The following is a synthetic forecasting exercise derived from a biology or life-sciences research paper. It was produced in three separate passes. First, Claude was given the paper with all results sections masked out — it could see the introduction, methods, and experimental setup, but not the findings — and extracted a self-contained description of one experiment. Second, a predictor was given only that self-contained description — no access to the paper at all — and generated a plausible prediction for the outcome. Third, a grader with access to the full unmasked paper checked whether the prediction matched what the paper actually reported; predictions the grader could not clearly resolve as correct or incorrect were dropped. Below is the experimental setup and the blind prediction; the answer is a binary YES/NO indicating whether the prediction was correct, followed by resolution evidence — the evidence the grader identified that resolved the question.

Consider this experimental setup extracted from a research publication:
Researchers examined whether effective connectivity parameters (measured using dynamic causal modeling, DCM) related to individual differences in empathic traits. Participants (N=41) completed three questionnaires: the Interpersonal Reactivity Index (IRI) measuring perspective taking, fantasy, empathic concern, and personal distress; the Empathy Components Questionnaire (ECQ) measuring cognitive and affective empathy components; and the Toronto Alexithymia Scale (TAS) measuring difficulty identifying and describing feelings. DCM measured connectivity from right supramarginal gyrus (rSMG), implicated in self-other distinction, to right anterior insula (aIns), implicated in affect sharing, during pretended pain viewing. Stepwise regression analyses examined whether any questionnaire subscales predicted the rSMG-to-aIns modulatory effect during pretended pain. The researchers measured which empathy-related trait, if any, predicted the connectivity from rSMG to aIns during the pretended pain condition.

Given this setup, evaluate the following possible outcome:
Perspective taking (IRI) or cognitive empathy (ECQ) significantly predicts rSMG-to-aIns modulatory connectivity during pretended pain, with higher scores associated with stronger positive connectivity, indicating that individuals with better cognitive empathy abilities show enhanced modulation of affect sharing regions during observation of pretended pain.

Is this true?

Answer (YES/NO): NO